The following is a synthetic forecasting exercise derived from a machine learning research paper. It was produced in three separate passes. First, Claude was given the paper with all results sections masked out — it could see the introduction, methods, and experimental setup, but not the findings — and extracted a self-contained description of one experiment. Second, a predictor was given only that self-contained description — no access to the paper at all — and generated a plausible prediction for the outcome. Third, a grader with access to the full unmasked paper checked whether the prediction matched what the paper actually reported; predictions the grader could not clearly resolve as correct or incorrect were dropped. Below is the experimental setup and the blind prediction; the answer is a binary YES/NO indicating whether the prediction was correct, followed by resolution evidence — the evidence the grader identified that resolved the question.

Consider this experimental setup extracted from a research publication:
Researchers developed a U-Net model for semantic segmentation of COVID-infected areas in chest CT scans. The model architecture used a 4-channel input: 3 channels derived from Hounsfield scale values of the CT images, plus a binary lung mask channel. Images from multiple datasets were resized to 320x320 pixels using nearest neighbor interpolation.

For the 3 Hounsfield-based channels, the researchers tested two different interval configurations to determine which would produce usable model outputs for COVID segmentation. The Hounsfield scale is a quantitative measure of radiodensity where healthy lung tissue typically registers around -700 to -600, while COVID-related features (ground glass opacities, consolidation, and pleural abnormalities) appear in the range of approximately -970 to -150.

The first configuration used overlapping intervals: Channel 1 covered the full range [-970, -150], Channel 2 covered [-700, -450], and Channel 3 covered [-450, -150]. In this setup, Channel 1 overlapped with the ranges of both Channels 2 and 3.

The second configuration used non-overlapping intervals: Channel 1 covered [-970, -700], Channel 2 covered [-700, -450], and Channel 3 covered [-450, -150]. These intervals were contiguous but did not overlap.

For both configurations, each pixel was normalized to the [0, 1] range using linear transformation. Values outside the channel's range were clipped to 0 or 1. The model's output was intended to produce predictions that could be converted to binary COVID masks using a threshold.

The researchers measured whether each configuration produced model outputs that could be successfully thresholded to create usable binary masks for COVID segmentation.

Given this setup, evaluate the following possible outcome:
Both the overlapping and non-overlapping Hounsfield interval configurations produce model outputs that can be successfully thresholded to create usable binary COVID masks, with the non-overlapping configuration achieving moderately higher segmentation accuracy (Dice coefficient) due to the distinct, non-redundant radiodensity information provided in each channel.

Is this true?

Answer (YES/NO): NO